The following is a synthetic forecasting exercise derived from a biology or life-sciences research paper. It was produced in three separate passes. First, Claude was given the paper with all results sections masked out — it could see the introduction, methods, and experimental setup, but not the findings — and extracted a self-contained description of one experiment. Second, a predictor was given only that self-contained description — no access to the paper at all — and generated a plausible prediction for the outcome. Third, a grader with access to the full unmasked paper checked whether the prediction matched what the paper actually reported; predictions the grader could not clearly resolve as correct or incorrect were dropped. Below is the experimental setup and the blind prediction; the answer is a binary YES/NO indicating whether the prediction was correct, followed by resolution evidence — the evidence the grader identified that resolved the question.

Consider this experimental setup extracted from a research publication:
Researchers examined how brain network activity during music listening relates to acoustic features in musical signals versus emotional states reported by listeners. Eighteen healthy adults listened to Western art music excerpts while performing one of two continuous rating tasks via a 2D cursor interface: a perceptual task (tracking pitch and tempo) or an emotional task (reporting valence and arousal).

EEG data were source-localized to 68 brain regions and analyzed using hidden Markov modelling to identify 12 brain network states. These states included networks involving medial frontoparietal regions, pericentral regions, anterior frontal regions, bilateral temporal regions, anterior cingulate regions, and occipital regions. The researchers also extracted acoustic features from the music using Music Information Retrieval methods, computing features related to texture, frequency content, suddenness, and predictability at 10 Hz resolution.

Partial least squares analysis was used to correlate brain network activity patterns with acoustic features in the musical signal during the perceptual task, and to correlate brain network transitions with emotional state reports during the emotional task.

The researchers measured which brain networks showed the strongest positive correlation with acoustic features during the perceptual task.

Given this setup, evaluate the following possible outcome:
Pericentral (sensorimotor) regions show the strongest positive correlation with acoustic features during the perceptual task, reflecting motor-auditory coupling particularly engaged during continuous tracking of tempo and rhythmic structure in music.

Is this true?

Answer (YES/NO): NO